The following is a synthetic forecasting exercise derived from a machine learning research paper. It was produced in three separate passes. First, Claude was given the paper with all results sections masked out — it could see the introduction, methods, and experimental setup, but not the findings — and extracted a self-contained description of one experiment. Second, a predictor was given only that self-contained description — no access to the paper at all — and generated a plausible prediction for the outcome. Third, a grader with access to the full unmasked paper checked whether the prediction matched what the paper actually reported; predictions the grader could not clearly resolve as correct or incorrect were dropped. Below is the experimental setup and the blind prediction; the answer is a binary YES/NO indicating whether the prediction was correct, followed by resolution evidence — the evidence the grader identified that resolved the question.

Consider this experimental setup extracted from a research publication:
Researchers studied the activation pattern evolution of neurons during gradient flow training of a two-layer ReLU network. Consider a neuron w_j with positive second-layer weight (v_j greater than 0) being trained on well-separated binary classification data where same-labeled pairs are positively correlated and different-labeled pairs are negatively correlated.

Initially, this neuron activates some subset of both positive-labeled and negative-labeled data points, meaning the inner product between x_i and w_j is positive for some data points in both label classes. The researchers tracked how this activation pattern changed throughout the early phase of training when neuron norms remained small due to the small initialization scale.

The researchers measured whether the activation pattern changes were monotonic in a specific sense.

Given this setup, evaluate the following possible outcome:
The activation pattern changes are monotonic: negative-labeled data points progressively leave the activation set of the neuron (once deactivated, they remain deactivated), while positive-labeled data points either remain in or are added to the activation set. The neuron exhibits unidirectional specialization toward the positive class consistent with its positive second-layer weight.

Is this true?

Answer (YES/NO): YES